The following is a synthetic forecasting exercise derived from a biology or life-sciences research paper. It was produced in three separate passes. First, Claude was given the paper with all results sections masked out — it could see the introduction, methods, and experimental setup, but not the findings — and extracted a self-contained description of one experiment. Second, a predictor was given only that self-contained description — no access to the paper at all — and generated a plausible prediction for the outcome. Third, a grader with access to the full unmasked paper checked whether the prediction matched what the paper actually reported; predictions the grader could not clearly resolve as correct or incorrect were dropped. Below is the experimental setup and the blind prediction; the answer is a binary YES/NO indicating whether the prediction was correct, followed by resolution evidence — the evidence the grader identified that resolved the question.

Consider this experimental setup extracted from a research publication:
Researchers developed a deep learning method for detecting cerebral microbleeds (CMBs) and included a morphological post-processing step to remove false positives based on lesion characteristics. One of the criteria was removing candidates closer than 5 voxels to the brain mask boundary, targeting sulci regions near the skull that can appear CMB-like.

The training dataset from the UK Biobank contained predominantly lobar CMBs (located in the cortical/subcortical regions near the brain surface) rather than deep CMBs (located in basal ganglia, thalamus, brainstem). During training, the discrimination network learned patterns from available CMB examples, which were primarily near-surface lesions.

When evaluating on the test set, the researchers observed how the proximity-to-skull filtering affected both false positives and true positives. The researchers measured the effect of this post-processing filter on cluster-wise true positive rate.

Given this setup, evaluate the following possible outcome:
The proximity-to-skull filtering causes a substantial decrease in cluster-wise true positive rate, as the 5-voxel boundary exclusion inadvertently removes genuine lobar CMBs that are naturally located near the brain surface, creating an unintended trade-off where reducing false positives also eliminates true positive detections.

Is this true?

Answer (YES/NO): NO